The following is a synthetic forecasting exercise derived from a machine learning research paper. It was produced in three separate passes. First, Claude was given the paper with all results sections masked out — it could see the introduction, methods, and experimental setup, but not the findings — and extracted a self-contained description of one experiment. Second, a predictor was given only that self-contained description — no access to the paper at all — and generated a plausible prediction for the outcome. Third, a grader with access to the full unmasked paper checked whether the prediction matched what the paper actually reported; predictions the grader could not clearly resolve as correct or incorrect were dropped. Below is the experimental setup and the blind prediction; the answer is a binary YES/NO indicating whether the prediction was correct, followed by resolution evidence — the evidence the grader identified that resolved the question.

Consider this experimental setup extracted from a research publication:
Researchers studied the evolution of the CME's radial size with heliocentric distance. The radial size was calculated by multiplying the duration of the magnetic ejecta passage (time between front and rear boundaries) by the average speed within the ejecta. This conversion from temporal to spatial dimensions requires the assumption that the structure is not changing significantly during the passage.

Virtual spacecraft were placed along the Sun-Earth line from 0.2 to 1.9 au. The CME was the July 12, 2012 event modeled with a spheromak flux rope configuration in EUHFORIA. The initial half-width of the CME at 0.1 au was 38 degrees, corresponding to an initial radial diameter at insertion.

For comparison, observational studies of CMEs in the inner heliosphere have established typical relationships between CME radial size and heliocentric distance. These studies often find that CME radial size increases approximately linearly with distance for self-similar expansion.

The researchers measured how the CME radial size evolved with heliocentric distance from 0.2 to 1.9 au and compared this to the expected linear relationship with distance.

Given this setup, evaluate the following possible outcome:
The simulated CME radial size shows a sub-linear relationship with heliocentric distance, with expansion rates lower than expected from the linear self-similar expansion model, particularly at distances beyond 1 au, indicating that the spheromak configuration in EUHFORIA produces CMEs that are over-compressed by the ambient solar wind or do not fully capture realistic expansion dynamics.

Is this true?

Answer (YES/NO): NO